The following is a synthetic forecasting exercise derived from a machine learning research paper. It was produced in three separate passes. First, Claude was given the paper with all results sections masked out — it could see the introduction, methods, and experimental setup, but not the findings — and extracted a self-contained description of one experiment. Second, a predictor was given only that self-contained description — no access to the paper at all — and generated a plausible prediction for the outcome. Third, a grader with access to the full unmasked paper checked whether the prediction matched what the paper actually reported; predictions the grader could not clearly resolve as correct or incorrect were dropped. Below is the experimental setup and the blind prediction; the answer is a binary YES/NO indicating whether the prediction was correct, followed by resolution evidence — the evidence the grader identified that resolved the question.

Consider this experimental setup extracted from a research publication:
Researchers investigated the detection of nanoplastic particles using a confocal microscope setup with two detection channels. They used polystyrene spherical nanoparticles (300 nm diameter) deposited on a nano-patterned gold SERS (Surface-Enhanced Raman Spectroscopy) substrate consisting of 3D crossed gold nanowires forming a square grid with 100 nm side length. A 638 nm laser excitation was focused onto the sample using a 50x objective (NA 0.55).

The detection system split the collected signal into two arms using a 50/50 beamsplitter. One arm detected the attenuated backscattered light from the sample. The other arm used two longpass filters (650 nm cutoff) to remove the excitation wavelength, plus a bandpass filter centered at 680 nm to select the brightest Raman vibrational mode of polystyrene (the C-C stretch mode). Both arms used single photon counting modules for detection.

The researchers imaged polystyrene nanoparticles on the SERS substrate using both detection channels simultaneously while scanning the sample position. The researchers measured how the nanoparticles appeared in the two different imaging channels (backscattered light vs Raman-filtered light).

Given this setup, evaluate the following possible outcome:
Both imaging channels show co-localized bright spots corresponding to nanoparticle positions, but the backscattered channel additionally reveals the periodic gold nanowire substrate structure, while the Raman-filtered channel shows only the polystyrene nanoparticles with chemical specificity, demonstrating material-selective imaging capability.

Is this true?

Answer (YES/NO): NO